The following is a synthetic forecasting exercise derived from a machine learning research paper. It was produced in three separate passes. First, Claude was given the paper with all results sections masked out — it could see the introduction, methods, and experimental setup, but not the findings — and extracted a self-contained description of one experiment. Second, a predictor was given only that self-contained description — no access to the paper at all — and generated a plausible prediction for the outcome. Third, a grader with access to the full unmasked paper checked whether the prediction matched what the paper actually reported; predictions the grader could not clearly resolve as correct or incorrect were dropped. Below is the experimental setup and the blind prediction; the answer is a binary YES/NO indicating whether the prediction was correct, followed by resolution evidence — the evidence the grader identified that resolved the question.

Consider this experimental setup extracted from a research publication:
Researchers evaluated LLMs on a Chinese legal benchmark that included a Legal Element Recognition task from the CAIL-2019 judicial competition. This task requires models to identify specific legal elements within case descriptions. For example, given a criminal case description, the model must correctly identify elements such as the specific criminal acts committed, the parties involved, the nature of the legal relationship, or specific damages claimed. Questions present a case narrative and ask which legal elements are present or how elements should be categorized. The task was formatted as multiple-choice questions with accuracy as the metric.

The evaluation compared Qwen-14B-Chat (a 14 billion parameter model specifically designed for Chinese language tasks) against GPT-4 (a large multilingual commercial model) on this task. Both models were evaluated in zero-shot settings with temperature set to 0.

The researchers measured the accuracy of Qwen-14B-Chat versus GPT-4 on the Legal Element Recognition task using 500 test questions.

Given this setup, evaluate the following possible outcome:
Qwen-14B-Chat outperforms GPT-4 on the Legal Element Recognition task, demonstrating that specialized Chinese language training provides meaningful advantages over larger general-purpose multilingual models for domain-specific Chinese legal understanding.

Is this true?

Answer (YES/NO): YES